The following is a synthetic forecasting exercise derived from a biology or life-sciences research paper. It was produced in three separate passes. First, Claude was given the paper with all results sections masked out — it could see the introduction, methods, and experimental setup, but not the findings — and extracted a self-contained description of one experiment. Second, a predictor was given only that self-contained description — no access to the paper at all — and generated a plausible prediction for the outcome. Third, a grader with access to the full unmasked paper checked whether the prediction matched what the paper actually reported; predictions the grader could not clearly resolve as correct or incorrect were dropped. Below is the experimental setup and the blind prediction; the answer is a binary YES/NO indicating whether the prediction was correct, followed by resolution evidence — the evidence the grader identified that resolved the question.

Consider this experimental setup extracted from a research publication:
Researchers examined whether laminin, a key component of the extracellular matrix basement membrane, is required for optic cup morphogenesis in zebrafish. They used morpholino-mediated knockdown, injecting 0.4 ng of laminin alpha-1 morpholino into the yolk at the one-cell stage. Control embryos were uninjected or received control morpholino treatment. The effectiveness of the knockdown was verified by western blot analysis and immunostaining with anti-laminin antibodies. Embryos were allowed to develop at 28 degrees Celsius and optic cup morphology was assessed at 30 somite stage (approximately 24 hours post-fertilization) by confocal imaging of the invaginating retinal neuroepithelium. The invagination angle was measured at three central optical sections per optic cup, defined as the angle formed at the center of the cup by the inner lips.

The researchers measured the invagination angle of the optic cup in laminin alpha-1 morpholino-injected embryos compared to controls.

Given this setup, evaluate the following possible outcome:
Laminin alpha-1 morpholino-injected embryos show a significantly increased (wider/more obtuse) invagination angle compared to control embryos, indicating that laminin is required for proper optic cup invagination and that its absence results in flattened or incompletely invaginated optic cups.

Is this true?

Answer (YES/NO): YES